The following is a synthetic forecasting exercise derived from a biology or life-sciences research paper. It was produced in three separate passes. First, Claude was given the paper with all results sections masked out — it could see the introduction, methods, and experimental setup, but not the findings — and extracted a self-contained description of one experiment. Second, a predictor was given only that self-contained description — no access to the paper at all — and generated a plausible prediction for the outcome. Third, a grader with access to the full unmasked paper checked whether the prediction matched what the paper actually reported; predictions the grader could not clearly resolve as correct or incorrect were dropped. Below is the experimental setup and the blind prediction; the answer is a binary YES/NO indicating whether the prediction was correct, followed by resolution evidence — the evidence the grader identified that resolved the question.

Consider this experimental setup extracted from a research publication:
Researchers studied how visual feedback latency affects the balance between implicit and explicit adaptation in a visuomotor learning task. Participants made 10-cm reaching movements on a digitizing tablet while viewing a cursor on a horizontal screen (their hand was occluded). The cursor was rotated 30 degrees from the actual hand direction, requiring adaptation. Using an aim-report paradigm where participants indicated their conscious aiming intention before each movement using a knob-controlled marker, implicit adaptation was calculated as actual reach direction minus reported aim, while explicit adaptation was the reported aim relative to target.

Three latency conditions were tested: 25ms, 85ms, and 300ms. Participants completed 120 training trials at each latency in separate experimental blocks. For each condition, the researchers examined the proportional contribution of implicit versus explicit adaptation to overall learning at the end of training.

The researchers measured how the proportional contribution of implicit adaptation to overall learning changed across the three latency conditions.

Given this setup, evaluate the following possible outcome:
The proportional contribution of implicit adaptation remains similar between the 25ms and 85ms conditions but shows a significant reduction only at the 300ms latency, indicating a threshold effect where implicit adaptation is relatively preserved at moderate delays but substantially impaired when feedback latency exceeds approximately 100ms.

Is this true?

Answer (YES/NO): NO